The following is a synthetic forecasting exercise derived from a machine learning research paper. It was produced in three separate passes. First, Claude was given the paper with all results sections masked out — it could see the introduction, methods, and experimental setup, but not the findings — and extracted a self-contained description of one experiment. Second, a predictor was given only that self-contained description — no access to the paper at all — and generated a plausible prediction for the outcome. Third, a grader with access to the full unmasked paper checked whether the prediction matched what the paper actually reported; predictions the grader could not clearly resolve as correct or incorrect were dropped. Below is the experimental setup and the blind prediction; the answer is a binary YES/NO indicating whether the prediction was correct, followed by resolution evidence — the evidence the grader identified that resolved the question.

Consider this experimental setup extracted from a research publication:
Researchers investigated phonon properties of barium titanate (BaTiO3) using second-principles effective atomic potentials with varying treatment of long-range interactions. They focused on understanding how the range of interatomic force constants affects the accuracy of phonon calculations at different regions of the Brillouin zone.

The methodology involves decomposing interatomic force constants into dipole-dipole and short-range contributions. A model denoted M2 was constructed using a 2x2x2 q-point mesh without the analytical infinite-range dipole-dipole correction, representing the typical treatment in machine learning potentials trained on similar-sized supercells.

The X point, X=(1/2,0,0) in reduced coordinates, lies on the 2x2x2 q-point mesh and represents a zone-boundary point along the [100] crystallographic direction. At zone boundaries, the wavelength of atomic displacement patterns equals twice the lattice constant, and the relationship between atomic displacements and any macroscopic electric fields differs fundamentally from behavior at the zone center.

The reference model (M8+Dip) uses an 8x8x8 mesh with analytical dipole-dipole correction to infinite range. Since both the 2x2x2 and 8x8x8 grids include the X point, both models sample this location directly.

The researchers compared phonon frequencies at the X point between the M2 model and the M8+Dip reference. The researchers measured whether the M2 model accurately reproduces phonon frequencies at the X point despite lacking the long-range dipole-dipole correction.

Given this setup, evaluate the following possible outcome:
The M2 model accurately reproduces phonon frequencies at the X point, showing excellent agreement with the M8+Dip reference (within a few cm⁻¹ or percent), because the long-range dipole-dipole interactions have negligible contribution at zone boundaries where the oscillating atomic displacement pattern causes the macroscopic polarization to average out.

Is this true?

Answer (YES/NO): YES